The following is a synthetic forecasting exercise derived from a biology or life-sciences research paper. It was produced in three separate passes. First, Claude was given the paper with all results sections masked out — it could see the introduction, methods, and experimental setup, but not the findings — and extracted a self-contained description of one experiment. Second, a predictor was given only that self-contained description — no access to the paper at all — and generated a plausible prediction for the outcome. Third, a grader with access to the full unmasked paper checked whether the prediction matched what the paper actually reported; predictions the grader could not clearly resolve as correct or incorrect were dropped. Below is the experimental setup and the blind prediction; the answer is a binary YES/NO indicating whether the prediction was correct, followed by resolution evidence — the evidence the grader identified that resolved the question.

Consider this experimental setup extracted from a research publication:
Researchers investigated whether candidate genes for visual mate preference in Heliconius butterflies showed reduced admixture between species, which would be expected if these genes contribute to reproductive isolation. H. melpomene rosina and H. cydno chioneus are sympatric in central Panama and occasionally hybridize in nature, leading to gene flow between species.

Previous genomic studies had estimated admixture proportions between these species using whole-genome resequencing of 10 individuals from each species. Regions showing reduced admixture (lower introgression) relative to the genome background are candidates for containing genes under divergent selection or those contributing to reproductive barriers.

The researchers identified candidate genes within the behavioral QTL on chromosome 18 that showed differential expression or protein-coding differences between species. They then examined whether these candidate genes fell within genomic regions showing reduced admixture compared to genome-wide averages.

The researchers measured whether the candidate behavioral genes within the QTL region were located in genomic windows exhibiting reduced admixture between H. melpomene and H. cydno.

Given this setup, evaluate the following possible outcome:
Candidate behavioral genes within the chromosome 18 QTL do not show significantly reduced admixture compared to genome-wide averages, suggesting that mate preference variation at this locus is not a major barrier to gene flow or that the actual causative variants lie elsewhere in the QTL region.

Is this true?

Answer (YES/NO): NO